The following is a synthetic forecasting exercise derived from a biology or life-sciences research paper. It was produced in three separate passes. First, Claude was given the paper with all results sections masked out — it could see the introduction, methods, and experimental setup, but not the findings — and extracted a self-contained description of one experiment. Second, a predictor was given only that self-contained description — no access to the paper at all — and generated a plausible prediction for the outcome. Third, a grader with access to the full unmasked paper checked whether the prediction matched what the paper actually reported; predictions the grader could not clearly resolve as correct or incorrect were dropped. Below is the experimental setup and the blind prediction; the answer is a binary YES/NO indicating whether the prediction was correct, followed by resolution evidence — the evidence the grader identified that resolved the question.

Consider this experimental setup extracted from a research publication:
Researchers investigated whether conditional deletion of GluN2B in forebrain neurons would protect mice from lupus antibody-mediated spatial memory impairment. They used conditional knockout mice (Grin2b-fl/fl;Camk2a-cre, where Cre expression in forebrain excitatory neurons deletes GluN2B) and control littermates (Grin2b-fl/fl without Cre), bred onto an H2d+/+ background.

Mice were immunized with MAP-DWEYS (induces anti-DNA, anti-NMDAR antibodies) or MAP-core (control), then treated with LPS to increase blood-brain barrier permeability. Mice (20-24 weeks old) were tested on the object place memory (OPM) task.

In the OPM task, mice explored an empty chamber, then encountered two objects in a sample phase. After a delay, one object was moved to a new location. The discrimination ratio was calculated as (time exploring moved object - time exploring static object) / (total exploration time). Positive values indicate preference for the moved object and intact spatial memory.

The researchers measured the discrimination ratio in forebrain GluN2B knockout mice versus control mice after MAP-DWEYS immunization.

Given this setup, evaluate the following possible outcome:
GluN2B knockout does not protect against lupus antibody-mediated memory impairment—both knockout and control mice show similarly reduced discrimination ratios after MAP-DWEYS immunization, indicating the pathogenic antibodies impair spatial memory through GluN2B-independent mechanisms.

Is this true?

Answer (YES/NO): YES